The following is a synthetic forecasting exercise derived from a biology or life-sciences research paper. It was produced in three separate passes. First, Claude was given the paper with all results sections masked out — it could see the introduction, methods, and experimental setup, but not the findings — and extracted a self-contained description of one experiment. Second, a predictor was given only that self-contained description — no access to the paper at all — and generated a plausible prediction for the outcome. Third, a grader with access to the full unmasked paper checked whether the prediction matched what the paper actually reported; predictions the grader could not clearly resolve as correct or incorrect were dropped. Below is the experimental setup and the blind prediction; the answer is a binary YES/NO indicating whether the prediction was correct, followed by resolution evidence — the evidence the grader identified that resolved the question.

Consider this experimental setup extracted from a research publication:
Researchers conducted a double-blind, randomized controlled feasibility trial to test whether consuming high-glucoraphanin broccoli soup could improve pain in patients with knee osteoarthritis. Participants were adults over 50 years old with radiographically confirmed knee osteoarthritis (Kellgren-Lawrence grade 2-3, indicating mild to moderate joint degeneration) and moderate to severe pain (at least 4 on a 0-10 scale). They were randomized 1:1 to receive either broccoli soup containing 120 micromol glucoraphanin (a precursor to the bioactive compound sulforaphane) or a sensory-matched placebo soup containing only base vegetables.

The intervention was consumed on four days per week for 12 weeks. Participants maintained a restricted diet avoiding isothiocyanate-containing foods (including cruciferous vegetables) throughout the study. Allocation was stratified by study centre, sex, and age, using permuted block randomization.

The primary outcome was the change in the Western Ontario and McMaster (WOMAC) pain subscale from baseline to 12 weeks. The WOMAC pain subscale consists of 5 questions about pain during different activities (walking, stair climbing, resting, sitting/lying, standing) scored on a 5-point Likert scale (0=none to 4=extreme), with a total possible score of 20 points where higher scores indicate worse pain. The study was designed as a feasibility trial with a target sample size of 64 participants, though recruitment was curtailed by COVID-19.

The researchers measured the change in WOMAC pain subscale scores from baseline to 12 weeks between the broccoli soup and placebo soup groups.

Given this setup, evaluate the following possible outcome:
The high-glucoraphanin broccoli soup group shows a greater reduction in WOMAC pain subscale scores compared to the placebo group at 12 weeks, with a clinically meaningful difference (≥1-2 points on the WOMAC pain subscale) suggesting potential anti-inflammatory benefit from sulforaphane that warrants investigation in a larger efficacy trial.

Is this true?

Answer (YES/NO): YES